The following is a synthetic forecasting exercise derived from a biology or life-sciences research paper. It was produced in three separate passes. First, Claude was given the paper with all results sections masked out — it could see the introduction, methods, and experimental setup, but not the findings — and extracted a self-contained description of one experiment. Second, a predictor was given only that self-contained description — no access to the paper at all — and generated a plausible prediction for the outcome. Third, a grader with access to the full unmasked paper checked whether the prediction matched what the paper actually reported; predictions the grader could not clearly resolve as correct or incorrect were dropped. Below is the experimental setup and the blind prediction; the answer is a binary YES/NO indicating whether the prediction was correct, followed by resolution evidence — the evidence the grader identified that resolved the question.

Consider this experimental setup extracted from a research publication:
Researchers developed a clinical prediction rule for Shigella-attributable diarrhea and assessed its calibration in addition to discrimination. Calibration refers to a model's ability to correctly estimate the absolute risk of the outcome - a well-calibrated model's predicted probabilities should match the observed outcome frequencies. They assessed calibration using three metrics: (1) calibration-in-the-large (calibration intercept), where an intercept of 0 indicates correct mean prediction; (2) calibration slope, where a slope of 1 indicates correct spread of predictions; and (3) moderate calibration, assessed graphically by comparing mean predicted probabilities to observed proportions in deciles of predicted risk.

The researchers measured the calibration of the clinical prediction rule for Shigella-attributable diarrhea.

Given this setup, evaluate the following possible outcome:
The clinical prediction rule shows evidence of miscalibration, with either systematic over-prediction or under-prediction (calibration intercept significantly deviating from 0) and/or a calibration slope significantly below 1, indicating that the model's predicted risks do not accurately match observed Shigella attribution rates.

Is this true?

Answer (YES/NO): NO